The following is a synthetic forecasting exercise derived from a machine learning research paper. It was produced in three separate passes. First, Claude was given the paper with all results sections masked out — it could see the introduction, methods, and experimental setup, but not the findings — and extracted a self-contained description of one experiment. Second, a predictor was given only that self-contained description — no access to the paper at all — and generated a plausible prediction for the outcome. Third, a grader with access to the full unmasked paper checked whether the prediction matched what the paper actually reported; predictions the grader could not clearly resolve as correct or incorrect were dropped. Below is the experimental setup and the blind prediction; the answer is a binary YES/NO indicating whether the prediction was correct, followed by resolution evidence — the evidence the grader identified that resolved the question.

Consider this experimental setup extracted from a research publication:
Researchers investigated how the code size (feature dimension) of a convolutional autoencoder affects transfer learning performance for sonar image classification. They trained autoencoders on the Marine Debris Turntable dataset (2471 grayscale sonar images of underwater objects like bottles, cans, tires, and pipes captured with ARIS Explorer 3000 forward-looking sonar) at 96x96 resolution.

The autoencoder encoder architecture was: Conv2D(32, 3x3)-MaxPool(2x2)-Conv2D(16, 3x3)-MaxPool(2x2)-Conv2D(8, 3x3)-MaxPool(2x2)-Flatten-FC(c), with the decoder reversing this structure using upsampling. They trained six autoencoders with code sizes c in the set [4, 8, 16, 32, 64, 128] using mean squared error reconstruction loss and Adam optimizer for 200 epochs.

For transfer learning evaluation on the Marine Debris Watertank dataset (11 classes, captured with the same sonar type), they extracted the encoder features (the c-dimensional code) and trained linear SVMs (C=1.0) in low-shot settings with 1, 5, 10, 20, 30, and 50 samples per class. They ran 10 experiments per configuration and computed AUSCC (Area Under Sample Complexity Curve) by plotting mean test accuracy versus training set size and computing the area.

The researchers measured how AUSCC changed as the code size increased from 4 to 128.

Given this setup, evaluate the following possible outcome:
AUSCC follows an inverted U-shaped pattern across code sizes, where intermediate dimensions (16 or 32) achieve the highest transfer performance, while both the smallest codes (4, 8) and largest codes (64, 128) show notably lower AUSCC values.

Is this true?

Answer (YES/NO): NO